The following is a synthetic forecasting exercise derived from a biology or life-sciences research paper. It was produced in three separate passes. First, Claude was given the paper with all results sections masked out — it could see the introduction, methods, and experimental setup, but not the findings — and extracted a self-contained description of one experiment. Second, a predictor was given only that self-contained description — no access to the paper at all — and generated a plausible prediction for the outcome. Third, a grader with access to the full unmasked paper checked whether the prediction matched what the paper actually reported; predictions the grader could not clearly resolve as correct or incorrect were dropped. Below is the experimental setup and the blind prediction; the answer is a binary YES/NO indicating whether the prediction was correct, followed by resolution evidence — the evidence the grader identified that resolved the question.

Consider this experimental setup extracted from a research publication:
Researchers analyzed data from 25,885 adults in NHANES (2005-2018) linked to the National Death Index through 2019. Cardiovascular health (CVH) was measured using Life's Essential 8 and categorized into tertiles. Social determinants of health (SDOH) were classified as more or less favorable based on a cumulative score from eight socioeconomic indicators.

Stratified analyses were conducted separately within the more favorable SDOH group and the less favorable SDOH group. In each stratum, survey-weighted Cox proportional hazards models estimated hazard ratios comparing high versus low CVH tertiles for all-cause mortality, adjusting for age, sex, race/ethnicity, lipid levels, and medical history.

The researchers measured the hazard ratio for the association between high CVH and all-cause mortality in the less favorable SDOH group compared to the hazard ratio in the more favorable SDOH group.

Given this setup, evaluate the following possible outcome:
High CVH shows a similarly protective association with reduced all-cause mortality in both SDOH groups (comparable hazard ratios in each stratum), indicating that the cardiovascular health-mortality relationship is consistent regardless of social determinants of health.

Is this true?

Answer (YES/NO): NO